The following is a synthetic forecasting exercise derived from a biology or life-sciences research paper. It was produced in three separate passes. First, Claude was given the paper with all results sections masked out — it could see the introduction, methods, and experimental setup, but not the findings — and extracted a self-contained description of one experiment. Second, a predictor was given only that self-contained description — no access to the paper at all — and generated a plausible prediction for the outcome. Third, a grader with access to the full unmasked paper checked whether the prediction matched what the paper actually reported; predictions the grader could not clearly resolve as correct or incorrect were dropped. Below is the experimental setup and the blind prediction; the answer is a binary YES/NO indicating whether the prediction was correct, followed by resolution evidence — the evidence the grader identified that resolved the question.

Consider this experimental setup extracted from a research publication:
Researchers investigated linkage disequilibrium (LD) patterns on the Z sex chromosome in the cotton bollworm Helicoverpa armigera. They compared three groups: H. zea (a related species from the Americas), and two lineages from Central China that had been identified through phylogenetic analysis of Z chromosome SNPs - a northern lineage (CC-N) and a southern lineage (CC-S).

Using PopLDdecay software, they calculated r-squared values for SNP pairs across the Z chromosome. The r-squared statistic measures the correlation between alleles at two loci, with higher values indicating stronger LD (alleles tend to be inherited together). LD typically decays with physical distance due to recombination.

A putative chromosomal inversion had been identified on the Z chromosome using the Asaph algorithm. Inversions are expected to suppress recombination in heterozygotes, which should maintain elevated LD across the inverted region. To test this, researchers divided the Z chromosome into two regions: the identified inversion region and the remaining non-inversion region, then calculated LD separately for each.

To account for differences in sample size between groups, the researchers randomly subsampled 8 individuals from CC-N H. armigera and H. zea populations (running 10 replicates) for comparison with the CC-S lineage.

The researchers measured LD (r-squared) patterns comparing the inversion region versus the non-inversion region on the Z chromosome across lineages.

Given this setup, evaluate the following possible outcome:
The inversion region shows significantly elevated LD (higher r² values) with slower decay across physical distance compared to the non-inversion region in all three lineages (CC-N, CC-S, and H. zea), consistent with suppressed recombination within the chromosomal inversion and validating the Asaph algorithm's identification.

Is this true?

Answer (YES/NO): NO